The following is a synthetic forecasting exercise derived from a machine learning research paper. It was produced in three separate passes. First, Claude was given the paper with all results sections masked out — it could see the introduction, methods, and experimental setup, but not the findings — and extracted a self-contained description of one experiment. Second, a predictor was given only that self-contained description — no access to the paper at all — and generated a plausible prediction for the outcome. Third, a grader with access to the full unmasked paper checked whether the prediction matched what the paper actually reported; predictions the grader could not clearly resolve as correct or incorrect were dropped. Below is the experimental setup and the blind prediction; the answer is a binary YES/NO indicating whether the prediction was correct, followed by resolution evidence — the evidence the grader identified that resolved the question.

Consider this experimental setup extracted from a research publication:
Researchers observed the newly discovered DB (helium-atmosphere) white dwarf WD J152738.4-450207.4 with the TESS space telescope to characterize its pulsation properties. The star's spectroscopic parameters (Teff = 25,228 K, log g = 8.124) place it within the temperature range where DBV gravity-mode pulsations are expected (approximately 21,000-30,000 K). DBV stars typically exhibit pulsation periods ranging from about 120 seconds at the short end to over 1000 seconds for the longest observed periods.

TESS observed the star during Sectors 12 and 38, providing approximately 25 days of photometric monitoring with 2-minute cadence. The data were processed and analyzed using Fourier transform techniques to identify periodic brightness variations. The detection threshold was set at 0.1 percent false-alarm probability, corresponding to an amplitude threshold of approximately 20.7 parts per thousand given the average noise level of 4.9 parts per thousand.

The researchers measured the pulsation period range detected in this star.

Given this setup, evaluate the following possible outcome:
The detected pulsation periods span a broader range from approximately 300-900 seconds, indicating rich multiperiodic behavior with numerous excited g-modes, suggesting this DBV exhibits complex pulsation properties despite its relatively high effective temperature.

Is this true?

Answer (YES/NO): NO